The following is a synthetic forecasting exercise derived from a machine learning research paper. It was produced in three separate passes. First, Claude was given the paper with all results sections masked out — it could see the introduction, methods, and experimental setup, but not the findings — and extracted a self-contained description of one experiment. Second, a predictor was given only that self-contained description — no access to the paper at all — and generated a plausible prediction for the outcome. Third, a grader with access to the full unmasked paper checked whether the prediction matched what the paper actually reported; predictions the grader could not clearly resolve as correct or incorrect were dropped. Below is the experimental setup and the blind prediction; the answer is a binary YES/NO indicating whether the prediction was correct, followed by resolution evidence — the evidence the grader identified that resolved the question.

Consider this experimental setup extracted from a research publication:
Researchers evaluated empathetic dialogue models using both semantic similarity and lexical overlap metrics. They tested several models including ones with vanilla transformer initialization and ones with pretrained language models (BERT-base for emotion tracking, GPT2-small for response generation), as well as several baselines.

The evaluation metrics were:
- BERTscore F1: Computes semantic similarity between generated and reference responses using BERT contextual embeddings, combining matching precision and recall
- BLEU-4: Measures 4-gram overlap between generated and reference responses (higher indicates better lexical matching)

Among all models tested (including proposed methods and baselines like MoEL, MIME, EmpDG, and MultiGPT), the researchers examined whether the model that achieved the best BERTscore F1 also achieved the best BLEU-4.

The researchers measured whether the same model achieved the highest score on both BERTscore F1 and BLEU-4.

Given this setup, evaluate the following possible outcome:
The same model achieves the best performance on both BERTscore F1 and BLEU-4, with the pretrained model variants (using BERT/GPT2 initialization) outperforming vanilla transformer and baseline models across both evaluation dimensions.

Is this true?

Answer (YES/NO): NO